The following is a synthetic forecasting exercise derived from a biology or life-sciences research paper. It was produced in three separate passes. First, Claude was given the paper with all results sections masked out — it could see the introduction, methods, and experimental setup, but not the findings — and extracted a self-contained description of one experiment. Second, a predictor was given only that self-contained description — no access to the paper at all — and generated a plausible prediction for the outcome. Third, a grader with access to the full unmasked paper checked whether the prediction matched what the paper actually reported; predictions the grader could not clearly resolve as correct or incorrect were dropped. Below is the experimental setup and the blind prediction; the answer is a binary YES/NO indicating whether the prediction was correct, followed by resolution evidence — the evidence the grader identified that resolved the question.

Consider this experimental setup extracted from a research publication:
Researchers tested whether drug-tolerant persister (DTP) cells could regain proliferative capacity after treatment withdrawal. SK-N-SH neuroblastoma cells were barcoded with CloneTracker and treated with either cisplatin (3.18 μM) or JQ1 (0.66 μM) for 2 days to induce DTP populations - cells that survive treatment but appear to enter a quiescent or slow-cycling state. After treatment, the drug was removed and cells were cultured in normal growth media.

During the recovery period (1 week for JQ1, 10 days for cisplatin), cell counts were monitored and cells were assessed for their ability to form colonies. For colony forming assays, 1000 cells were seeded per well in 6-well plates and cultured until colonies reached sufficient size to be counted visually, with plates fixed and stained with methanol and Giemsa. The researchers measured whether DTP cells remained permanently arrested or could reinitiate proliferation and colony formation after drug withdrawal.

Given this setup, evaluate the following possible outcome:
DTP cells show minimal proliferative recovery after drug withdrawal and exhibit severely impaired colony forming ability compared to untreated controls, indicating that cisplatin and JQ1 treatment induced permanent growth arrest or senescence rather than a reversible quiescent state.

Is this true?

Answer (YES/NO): NO